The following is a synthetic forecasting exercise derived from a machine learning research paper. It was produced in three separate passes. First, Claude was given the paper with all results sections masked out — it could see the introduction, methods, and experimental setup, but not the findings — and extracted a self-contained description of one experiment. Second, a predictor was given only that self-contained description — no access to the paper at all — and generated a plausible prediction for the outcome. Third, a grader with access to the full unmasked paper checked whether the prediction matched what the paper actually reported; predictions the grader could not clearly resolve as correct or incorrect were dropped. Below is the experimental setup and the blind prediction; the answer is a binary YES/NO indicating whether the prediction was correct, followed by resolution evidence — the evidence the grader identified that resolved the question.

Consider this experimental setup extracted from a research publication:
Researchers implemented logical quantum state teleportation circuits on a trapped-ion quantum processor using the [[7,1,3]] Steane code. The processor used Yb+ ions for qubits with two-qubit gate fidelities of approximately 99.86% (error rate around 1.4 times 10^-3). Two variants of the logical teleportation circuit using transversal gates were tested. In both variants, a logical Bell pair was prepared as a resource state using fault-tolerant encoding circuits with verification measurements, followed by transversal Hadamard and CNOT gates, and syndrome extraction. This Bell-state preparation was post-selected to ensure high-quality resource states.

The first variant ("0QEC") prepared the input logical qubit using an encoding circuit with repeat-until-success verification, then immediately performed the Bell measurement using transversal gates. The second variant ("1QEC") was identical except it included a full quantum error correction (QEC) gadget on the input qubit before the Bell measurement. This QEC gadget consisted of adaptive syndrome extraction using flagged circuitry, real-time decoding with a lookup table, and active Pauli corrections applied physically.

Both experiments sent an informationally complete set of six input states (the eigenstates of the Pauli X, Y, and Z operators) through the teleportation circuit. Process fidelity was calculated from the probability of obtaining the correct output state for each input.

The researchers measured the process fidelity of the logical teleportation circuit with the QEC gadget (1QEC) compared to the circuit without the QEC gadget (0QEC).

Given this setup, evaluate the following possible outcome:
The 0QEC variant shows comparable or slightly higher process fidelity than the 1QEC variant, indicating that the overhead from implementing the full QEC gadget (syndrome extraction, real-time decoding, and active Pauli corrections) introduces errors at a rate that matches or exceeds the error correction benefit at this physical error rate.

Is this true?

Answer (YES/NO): YES